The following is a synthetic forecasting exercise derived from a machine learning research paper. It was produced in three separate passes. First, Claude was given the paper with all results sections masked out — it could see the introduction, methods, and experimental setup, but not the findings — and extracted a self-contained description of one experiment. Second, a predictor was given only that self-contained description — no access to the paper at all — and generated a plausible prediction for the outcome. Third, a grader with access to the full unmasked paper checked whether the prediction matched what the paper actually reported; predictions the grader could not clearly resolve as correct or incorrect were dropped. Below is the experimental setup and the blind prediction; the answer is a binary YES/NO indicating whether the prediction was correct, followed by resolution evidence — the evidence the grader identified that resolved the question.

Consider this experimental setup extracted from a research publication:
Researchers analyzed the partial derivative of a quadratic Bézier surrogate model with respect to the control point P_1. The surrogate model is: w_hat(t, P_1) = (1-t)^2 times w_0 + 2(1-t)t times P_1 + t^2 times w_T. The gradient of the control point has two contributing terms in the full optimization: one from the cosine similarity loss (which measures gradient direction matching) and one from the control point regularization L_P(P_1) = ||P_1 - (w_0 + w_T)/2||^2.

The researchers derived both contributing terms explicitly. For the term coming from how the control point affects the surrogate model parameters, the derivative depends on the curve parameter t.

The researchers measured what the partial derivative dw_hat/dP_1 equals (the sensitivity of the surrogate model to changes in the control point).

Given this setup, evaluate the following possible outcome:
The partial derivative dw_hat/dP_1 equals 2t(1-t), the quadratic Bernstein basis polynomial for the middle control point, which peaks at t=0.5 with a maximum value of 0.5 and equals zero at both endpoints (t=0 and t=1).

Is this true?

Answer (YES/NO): NO